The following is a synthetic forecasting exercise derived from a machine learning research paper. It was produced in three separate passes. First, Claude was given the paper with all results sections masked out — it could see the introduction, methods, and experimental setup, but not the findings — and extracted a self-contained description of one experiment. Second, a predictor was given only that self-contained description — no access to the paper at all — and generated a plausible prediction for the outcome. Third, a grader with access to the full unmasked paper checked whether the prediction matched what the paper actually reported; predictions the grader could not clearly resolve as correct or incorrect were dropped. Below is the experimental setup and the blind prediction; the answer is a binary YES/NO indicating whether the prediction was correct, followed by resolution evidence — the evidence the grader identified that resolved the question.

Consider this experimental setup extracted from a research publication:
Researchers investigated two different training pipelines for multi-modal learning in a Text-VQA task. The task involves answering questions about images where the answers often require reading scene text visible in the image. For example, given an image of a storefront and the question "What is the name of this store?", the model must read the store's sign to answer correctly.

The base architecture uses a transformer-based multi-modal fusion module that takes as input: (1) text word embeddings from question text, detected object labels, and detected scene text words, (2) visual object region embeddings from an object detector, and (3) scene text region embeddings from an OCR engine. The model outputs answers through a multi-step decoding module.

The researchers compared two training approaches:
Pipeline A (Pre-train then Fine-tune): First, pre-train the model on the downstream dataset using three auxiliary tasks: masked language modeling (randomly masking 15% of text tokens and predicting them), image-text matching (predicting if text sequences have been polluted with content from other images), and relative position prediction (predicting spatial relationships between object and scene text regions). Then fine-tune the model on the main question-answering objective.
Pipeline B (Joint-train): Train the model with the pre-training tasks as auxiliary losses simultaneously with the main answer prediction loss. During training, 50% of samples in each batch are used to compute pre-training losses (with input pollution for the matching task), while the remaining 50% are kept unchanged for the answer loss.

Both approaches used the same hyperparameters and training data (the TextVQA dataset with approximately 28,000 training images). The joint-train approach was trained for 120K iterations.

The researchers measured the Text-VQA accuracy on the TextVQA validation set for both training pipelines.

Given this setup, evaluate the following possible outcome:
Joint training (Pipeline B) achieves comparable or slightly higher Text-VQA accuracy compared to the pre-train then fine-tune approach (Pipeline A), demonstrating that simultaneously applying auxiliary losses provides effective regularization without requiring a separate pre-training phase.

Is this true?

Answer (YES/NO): YES